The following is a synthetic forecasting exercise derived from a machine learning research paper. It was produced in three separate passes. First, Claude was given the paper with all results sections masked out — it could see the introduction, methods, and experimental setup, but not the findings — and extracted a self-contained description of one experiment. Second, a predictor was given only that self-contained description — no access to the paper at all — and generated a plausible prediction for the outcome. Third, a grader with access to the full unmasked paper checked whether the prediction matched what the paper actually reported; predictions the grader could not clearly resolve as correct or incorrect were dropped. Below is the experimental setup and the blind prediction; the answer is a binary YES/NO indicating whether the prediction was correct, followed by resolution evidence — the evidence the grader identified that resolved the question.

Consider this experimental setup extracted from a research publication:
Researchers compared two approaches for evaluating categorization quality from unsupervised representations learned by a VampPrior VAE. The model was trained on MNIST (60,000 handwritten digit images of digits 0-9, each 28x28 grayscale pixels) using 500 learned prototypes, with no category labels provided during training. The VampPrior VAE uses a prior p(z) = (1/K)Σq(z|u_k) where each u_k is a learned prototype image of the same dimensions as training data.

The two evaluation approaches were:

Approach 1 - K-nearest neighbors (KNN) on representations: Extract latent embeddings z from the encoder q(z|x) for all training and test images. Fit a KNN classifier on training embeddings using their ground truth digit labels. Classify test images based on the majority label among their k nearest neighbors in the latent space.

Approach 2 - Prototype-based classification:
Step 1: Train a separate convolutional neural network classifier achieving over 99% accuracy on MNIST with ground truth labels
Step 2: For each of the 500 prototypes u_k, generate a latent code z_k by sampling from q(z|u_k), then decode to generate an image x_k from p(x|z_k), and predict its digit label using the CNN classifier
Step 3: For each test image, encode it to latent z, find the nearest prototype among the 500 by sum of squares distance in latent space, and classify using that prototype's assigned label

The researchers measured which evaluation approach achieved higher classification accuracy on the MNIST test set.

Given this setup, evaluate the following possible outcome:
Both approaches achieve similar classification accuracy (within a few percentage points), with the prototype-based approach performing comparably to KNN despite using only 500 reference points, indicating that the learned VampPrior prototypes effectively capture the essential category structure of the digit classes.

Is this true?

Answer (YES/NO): NO